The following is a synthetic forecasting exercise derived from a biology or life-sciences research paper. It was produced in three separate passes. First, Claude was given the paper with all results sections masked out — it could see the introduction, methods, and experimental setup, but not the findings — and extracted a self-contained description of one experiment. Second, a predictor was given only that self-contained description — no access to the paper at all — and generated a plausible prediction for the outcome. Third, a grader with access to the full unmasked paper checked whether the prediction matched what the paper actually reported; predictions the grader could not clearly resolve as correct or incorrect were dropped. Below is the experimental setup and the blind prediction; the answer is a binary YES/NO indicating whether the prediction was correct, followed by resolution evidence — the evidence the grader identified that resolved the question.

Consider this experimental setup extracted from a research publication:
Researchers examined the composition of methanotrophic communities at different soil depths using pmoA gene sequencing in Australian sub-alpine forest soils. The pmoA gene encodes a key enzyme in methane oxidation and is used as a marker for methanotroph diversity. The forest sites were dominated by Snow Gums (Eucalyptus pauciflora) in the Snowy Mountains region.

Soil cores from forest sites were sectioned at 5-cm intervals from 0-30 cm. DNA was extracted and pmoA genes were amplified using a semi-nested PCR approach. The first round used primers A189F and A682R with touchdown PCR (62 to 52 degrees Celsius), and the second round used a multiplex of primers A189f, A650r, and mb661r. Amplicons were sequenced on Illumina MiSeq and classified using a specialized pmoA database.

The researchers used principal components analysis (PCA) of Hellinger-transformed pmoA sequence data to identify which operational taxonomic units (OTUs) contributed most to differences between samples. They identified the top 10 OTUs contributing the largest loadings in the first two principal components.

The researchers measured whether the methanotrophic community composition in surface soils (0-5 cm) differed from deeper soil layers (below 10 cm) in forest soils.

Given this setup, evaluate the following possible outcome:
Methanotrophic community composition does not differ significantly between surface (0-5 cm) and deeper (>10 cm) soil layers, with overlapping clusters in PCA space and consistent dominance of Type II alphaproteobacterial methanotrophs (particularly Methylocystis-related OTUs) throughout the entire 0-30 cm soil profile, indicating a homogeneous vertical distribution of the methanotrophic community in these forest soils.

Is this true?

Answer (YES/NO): NO